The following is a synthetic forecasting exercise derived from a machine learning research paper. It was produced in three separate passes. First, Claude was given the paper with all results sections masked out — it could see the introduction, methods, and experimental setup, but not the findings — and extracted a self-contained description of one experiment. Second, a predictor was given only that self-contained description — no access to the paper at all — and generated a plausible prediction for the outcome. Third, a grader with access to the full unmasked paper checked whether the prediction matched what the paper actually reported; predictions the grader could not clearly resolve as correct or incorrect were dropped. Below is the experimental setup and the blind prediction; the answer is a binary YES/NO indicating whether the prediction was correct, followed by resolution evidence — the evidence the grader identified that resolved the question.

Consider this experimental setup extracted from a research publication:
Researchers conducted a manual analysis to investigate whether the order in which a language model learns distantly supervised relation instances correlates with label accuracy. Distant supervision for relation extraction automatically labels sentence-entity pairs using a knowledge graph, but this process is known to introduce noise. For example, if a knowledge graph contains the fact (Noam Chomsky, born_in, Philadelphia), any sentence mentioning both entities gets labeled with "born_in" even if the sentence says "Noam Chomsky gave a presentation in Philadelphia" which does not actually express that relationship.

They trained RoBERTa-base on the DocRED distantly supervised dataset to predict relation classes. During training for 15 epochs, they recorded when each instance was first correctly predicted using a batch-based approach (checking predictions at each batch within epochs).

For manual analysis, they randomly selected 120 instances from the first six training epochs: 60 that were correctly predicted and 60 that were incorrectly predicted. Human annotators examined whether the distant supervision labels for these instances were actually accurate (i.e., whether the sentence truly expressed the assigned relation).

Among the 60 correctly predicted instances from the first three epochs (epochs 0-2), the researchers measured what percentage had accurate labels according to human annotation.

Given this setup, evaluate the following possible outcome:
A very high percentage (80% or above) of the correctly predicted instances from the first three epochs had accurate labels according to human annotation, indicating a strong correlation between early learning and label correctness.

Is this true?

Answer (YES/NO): YES